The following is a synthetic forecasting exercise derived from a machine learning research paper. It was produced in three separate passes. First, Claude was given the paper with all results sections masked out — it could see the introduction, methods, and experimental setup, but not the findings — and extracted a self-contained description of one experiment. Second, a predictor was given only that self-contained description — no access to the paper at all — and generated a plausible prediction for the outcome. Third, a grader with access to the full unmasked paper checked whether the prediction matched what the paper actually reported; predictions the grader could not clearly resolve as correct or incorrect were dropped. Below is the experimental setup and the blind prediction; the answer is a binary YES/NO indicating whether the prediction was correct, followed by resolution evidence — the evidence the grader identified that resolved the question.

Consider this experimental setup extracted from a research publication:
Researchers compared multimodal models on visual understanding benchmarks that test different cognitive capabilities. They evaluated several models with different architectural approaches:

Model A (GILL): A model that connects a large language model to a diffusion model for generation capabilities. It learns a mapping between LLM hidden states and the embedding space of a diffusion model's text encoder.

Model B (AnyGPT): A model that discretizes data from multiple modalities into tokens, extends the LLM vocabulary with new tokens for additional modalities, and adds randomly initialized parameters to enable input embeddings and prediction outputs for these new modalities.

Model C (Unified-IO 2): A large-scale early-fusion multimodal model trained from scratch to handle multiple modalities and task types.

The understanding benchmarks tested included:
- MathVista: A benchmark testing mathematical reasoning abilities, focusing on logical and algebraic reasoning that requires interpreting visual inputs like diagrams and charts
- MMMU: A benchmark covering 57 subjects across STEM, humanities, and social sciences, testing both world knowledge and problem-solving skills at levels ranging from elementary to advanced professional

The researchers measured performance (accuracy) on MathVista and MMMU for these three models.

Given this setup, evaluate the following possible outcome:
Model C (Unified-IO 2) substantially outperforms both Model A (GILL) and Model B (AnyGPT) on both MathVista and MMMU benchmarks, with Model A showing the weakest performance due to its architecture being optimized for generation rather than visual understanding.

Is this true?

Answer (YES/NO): NO